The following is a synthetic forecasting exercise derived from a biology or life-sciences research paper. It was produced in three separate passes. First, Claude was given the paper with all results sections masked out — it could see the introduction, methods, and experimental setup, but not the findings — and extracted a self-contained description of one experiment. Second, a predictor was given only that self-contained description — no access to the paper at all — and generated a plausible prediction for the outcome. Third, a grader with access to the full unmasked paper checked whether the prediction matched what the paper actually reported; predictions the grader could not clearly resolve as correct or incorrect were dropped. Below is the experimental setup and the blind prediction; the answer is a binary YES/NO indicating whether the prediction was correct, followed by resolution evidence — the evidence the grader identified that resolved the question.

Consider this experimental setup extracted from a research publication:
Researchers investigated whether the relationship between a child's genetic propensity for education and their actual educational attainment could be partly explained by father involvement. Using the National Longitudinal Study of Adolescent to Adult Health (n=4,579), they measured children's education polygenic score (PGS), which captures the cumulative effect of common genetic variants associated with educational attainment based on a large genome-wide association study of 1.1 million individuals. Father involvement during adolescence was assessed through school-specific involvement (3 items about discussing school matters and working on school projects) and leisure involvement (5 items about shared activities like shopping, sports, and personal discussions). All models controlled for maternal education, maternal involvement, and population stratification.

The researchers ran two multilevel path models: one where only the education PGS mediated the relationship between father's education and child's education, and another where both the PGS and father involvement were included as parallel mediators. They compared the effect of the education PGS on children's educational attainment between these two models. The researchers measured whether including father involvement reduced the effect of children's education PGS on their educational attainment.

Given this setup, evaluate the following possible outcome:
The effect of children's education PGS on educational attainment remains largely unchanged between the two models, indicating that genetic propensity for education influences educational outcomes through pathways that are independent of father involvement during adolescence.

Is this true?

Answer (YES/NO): YES